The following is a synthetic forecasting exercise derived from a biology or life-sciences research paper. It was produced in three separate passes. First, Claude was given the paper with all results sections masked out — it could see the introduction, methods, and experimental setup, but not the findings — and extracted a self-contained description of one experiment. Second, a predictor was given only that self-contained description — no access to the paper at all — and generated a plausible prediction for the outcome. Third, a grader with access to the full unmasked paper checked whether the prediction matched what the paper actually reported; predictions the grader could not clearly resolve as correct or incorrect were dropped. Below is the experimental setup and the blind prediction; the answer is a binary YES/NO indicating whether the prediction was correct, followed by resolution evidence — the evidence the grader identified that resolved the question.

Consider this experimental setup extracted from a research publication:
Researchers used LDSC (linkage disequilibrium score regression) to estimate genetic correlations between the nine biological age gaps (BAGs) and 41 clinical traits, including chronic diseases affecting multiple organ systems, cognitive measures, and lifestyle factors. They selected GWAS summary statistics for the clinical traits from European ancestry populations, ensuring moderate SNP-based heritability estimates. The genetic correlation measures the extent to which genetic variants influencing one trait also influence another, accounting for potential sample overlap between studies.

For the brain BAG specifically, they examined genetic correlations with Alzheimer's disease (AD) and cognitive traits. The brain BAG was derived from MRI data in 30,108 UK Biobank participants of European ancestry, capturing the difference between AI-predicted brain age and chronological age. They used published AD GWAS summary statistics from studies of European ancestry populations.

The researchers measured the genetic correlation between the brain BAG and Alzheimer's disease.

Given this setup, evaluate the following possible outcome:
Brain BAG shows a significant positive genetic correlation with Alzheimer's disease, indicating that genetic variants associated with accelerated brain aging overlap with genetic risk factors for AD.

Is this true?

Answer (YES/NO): YES